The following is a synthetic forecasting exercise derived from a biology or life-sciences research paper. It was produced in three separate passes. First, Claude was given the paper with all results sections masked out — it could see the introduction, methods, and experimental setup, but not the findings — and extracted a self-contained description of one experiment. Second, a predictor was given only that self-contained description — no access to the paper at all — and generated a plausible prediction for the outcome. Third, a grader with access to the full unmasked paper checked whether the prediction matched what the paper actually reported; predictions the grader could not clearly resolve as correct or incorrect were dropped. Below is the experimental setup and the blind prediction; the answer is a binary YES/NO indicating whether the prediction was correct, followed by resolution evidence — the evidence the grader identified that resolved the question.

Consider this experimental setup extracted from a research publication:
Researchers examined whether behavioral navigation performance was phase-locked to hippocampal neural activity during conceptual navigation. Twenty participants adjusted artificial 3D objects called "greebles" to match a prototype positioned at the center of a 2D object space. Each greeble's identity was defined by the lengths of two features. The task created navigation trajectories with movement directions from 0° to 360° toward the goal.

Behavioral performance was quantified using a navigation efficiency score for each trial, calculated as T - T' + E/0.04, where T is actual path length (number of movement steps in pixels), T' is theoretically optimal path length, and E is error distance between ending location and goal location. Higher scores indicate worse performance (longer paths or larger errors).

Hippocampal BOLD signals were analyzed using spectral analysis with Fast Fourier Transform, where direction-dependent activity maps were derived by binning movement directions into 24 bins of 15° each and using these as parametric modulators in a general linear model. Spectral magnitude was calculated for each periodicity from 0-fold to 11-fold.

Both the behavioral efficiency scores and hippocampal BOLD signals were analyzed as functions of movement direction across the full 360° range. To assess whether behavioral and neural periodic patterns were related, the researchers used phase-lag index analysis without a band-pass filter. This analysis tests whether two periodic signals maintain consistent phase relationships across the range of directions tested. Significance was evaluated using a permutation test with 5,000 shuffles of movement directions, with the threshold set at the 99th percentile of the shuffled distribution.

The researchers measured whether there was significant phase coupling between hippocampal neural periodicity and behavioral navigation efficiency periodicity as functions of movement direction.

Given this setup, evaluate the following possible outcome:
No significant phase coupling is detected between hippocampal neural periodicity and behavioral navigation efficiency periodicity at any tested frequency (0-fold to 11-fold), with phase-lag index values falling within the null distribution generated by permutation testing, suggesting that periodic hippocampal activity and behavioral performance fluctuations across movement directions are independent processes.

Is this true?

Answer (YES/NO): NO